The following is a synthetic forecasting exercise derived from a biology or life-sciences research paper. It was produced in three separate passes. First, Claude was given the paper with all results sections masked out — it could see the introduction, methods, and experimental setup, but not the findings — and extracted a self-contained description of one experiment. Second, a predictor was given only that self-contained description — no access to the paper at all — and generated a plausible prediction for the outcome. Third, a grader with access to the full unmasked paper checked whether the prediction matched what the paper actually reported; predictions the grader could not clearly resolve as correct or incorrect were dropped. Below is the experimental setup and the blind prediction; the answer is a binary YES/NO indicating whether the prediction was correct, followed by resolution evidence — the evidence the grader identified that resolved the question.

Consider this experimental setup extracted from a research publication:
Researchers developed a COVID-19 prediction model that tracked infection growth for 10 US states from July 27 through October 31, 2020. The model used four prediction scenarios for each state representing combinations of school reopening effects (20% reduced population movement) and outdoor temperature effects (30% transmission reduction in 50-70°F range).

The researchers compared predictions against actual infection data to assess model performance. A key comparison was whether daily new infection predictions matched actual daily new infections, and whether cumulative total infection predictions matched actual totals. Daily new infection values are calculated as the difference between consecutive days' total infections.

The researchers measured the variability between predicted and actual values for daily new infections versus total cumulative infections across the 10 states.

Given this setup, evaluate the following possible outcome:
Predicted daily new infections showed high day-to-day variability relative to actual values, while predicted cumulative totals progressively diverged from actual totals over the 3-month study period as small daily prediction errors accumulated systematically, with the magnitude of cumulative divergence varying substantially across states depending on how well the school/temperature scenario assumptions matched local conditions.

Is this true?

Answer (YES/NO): NO